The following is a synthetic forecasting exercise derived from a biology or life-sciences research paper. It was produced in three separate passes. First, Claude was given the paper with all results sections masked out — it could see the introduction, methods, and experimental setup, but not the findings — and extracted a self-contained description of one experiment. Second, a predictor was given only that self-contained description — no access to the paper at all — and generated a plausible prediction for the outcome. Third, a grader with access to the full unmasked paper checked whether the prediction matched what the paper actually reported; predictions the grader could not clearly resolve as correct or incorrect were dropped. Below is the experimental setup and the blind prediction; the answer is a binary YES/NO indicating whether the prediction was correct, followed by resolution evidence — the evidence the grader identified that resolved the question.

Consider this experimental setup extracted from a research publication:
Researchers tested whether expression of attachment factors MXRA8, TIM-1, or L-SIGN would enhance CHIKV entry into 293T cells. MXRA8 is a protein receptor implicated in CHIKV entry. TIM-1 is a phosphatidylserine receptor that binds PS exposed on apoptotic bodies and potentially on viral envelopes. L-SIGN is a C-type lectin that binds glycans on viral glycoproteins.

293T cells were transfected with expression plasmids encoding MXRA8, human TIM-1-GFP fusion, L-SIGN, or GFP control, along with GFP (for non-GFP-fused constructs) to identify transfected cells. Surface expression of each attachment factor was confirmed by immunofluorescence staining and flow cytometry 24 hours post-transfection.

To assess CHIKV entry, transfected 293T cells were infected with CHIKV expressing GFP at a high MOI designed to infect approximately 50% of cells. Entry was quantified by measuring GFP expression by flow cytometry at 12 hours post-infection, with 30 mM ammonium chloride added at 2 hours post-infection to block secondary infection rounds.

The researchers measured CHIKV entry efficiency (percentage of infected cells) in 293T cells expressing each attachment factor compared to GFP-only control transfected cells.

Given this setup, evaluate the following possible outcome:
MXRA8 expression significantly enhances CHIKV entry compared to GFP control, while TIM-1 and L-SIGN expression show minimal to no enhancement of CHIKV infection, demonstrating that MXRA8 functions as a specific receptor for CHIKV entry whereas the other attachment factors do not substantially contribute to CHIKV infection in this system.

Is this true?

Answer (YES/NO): NO